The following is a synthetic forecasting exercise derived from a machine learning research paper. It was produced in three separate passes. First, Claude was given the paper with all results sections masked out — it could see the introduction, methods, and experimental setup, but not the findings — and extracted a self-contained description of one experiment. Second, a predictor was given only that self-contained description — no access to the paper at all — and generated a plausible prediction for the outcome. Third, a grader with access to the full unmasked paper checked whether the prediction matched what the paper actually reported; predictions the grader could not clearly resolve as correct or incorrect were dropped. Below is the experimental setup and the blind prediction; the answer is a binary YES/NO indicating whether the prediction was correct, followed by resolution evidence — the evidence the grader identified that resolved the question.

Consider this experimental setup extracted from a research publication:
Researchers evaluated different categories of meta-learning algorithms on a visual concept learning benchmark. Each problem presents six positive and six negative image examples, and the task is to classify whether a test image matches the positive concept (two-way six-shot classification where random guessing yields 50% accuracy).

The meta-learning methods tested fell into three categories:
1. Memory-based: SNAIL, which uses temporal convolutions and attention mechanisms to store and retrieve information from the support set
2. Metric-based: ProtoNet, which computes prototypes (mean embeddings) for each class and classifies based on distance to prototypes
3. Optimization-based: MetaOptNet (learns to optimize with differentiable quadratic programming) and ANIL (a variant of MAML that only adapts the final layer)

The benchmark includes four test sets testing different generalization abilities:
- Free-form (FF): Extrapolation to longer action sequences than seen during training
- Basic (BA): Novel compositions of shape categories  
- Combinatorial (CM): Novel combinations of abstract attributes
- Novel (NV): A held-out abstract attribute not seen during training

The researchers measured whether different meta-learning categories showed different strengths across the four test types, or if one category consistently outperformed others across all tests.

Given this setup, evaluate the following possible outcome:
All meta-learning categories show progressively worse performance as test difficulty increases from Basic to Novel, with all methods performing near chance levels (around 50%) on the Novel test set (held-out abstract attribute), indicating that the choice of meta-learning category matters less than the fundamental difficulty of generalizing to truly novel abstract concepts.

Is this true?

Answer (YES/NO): NO